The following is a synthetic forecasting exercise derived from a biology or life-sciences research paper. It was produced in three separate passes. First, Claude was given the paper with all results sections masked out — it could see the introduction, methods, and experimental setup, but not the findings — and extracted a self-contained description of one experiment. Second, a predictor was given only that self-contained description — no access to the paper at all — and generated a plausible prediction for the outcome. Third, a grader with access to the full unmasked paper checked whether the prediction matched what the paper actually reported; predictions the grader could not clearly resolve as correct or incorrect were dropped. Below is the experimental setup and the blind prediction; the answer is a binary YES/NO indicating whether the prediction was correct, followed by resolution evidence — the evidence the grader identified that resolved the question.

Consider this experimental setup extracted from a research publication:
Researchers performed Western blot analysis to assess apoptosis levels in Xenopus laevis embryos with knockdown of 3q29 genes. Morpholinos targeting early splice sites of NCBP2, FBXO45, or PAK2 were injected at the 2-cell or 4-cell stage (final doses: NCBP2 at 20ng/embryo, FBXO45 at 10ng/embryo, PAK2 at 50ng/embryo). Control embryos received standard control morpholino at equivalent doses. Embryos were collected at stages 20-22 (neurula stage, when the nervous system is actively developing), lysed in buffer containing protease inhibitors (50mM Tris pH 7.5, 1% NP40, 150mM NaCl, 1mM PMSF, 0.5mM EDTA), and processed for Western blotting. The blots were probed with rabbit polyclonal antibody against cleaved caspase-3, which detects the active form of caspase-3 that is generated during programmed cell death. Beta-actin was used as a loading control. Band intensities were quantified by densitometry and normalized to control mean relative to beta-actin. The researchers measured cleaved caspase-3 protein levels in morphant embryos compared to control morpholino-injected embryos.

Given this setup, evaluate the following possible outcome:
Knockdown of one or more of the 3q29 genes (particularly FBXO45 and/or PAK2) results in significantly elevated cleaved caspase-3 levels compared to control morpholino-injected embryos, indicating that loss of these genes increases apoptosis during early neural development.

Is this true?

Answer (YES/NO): YES